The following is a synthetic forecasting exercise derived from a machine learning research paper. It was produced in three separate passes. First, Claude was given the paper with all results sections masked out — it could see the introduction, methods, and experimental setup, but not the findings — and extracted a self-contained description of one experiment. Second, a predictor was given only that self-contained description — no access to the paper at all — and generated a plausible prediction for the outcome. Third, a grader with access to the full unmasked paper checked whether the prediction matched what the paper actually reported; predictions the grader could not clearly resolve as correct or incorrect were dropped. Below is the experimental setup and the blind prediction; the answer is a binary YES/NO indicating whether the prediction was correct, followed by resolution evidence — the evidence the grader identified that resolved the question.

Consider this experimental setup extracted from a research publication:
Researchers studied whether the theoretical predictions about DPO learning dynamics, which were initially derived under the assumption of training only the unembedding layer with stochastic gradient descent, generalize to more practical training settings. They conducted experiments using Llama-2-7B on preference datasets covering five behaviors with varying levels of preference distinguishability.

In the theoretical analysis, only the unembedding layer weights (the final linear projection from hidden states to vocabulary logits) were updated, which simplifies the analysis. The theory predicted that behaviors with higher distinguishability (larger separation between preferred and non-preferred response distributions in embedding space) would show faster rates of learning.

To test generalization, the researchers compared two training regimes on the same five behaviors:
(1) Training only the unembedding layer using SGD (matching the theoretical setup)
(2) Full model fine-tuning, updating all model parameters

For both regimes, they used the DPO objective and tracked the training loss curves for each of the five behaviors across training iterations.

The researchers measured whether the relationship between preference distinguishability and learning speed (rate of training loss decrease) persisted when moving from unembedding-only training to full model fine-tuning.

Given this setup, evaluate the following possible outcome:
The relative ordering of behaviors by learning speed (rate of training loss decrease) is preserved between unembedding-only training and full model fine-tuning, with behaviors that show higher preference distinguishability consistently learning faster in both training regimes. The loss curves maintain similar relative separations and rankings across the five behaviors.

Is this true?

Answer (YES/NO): YES